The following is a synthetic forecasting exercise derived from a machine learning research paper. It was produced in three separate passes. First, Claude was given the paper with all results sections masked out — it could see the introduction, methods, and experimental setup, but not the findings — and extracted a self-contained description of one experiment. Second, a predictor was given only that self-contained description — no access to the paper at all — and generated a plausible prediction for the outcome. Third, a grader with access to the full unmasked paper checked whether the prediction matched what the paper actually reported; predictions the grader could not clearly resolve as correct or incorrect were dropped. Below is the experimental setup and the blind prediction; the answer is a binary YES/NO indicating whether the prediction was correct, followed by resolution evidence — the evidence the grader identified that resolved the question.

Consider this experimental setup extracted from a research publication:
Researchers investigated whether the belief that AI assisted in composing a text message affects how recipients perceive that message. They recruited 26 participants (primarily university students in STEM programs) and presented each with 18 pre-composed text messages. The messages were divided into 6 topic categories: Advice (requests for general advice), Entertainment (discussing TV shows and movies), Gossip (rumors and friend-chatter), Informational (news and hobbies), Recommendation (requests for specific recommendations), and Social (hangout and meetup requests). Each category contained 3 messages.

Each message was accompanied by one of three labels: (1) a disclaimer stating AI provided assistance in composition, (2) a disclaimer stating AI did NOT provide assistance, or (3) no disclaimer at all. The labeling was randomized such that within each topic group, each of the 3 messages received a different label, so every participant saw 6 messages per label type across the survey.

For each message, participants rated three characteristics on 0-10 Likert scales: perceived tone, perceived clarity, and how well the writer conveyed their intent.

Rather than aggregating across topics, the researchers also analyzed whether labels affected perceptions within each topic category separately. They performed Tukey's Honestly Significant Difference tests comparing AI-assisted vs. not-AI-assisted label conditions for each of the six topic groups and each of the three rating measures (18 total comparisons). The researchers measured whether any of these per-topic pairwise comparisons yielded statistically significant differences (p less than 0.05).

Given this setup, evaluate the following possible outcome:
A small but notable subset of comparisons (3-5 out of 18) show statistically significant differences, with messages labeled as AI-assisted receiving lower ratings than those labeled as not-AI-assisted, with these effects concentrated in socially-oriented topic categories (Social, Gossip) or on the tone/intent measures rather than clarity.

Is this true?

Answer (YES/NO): NO